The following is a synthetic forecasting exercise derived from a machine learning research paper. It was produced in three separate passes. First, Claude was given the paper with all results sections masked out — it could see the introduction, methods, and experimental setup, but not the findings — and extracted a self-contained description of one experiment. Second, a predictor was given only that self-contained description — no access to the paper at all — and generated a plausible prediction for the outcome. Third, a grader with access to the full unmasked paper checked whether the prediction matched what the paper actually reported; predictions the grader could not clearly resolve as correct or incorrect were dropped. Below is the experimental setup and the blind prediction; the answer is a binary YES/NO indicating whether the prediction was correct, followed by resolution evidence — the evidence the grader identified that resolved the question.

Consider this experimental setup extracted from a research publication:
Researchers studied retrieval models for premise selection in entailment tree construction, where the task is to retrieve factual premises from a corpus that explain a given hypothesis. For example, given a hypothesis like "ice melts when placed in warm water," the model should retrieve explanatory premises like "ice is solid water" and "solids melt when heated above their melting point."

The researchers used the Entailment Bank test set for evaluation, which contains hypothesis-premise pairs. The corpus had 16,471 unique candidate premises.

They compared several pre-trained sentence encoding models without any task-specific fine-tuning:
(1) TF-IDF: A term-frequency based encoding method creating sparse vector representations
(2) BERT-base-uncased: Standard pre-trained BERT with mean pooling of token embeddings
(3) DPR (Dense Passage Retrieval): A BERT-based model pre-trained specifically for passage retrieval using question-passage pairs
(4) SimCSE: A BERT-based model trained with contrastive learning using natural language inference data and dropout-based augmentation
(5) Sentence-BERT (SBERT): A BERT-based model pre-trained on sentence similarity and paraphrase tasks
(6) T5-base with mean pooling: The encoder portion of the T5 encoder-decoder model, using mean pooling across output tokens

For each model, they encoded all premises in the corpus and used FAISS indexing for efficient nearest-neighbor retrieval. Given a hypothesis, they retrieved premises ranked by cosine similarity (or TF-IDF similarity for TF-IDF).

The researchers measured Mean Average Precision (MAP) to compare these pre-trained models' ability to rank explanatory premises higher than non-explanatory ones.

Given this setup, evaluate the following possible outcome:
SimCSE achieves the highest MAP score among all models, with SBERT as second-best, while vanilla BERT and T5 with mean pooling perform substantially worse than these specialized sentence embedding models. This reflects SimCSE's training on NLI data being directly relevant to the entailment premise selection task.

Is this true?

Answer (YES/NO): NO